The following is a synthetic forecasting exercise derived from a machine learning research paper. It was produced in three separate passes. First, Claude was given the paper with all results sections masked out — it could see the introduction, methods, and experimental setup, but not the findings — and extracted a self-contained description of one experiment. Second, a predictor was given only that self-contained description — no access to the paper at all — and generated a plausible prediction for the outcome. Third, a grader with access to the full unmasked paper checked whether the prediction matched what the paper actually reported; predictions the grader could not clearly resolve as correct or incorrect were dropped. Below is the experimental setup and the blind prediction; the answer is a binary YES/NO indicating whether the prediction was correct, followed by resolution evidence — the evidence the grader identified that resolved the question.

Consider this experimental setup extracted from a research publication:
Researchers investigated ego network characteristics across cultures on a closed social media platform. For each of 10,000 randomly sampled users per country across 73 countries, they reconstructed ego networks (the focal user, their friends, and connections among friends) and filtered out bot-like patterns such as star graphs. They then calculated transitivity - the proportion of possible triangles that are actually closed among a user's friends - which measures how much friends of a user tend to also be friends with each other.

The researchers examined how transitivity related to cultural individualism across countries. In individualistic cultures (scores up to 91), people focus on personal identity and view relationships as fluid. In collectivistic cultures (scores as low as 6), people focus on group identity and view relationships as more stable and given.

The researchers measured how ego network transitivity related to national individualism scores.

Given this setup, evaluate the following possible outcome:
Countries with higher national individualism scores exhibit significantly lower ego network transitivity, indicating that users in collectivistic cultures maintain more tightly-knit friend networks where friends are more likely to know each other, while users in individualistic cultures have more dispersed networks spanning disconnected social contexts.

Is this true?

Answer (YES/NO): NO